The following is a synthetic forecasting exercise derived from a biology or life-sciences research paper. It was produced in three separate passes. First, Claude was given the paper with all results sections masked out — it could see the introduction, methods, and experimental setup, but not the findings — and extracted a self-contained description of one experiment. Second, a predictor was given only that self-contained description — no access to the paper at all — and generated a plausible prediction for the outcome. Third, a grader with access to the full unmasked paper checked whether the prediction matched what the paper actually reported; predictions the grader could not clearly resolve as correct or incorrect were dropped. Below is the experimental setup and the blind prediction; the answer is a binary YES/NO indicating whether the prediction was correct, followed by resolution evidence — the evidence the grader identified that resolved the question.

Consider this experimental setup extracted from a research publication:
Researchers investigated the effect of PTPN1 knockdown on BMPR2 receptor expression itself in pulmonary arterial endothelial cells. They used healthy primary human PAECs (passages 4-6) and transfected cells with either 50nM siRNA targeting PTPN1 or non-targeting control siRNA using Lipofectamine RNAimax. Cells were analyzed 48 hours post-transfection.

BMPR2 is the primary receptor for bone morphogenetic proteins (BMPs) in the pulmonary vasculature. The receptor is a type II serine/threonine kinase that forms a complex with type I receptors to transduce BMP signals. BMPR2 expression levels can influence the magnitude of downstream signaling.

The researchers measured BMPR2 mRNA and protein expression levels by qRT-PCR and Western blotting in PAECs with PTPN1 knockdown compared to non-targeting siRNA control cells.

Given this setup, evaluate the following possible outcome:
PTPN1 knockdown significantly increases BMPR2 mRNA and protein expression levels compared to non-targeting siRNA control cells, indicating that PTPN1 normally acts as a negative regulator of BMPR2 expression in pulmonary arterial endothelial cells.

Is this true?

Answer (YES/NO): NO